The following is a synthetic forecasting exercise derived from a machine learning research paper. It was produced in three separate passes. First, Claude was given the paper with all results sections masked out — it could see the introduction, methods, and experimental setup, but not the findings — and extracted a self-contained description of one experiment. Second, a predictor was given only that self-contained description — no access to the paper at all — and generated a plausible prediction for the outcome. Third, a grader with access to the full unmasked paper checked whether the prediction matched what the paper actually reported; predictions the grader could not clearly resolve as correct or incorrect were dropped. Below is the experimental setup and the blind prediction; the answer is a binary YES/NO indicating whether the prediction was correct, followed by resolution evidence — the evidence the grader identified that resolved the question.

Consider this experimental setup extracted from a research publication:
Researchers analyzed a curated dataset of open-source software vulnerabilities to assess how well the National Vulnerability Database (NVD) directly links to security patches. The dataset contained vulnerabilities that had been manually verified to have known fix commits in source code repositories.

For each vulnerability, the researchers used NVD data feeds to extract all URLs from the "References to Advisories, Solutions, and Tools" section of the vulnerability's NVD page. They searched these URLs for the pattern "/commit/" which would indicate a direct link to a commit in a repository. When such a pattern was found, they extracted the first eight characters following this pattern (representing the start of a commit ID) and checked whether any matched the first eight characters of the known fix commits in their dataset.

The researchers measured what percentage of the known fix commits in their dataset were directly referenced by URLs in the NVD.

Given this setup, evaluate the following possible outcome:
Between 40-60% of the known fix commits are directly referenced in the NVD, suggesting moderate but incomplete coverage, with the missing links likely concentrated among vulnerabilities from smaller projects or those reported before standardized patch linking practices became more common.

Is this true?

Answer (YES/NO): NO